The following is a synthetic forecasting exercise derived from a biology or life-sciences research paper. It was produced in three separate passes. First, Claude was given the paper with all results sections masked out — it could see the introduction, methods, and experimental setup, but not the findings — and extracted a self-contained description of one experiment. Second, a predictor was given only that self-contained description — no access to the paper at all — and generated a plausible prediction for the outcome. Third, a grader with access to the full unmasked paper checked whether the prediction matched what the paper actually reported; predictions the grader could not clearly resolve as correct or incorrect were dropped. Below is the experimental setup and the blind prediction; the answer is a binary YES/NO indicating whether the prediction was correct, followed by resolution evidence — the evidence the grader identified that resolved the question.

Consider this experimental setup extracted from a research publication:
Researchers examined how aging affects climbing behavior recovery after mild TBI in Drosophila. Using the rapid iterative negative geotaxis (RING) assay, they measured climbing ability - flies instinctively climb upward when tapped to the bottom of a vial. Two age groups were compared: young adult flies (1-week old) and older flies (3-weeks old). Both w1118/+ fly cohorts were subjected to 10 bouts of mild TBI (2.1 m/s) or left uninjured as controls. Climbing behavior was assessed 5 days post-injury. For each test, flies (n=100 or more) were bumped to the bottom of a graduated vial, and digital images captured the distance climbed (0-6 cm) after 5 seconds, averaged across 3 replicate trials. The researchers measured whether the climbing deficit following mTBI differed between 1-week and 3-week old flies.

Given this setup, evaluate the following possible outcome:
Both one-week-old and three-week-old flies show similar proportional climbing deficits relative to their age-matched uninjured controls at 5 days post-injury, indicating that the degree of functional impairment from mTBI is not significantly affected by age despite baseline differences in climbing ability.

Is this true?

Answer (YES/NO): NO